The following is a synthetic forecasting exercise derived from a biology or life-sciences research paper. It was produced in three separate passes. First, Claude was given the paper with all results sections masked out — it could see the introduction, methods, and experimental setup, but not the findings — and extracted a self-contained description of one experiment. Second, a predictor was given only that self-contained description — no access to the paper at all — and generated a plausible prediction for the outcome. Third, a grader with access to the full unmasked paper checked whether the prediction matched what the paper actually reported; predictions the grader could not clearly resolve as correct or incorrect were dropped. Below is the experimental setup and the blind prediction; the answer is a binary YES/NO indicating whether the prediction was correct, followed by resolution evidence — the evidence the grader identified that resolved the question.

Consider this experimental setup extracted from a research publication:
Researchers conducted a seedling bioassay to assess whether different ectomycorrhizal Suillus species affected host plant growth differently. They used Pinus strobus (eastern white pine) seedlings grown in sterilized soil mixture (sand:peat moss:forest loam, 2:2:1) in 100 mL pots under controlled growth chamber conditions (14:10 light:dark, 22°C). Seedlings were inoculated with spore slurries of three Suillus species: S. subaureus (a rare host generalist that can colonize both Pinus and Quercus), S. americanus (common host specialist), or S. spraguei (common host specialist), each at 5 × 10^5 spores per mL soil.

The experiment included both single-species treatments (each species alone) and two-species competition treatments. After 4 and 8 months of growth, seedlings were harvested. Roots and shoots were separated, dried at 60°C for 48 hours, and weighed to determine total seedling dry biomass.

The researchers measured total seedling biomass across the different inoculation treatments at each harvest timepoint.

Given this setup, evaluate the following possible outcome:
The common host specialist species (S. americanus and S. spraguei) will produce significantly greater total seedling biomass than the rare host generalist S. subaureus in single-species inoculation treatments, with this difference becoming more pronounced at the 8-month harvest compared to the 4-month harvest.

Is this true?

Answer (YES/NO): NO